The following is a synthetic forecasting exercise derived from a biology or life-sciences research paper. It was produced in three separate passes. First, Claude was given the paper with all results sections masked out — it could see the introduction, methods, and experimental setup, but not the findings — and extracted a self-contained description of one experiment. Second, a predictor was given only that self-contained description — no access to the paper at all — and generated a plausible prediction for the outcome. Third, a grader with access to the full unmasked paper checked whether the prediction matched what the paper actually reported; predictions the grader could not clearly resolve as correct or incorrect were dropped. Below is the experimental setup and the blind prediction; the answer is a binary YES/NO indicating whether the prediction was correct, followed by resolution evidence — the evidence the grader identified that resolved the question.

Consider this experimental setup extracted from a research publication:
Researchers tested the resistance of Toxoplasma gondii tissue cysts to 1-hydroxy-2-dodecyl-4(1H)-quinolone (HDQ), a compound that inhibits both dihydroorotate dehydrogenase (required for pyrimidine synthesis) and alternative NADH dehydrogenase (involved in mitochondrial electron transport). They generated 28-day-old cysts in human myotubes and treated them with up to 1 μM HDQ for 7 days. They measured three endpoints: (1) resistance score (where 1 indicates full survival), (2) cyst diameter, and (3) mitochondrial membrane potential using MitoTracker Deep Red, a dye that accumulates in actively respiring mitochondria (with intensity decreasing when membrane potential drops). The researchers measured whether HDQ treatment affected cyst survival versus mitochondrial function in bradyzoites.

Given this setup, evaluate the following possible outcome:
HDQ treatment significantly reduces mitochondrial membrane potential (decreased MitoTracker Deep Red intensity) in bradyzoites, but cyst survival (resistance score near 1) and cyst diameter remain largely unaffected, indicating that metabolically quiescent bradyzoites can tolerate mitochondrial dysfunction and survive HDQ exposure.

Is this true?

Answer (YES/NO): YES